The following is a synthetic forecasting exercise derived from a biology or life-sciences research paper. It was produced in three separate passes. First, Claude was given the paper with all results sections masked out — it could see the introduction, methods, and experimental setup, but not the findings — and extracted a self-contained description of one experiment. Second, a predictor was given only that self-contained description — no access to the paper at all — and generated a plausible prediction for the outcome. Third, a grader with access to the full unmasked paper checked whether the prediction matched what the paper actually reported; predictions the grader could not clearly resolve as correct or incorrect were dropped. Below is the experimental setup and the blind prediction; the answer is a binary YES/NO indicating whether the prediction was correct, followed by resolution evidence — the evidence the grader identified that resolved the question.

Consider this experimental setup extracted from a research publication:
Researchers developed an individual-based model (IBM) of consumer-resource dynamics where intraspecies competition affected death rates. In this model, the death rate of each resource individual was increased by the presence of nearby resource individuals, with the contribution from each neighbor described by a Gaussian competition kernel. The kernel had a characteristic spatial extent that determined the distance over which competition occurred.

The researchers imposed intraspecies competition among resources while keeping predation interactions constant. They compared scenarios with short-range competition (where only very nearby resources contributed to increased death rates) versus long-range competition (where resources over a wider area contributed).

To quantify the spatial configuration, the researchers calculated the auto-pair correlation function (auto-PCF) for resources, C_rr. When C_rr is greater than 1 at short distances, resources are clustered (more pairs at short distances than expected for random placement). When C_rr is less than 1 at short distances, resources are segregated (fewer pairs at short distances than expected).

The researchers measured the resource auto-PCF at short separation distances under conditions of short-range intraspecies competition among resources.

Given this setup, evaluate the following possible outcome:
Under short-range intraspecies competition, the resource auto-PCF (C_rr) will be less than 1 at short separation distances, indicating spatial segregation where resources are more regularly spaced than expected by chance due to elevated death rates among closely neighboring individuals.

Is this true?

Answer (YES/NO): YES